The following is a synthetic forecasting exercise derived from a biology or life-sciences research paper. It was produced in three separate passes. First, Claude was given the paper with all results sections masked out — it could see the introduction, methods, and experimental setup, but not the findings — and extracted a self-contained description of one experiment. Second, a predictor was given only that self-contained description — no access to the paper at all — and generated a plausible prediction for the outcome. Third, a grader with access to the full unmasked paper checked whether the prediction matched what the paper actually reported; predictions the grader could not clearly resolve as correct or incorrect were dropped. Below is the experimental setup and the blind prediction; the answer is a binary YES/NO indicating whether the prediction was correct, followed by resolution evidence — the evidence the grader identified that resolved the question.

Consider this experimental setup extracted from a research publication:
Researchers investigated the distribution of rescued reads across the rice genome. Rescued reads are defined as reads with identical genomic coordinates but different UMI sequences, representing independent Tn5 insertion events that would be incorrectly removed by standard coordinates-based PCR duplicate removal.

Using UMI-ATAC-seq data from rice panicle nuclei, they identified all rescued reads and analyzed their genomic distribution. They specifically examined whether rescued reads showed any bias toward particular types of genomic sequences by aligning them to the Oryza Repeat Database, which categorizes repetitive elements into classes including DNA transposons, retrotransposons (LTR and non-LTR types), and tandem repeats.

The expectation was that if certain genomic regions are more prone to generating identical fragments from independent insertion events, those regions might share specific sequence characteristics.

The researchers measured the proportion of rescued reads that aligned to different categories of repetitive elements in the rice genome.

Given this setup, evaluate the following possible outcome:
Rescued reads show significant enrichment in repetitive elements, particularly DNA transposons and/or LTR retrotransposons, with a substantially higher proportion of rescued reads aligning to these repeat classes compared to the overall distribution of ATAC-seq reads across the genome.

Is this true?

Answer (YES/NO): YES